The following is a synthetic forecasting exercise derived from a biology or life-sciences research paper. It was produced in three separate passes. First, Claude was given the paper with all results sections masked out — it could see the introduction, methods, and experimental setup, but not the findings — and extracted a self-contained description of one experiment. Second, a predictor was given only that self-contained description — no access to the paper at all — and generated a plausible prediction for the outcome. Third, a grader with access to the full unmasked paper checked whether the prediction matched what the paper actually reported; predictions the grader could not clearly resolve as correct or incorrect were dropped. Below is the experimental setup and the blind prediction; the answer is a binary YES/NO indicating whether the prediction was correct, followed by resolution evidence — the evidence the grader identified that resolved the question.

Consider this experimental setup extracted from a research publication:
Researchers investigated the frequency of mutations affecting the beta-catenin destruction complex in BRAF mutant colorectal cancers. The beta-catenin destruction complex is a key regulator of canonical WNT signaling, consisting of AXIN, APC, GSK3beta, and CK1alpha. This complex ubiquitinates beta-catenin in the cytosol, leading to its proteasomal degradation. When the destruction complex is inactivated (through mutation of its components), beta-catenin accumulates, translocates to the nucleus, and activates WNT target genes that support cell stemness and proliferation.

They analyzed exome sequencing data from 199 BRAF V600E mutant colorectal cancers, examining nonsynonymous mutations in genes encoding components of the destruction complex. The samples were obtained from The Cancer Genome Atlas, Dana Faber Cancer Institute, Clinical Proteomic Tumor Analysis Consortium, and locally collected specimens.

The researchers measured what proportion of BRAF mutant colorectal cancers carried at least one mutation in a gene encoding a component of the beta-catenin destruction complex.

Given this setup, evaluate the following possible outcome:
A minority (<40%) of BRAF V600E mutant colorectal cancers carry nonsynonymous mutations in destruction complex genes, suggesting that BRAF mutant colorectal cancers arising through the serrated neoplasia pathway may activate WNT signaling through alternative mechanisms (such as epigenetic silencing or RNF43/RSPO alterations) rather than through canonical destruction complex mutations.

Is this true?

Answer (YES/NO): NO